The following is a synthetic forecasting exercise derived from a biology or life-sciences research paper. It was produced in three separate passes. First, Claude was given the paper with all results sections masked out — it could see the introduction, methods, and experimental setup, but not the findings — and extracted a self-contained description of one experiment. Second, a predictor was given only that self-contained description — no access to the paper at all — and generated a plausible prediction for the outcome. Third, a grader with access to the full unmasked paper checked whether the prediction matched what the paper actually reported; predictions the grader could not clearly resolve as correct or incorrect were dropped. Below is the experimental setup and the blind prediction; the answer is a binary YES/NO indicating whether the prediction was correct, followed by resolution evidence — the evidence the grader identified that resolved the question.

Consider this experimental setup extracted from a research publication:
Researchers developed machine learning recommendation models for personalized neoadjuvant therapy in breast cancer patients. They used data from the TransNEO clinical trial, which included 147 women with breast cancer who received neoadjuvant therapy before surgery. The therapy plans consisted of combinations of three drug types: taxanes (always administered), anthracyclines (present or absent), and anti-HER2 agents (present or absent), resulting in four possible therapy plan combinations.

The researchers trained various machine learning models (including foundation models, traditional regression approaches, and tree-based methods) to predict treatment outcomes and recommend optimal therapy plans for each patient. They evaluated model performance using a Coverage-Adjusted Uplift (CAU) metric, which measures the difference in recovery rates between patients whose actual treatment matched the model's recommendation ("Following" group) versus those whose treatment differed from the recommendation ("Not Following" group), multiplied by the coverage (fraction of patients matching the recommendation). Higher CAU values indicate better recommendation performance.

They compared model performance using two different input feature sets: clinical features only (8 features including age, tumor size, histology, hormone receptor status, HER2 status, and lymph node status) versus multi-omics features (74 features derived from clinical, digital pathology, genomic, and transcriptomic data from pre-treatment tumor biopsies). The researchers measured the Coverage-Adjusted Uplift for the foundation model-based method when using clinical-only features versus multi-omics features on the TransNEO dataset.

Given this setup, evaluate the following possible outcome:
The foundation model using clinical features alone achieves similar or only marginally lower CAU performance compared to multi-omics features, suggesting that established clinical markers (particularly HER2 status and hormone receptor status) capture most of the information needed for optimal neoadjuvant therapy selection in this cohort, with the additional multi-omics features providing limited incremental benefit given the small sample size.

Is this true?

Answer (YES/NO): NO